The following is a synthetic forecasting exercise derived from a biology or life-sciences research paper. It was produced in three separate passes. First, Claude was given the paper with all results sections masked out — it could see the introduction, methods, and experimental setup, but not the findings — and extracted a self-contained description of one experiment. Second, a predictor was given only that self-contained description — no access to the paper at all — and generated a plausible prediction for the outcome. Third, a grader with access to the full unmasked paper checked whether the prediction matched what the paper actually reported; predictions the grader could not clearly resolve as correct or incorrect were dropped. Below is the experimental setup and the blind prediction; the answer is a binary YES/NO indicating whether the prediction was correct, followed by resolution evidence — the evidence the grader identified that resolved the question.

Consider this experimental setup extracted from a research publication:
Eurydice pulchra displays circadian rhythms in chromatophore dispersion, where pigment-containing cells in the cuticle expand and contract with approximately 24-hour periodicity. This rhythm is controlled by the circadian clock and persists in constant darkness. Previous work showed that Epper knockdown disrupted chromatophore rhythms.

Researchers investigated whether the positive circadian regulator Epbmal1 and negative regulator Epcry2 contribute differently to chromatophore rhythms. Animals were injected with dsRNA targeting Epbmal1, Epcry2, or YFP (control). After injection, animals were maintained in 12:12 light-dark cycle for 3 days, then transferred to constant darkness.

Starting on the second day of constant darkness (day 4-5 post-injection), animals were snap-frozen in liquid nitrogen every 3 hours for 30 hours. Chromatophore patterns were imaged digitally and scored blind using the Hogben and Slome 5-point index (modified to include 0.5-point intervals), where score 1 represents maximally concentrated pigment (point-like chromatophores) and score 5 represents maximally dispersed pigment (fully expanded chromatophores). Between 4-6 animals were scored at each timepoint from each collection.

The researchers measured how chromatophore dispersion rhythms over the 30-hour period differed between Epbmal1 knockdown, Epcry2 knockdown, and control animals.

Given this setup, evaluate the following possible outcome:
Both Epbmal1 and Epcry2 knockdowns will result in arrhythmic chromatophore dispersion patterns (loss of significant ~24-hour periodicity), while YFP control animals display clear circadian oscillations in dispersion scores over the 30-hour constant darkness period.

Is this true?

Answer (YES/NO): NO